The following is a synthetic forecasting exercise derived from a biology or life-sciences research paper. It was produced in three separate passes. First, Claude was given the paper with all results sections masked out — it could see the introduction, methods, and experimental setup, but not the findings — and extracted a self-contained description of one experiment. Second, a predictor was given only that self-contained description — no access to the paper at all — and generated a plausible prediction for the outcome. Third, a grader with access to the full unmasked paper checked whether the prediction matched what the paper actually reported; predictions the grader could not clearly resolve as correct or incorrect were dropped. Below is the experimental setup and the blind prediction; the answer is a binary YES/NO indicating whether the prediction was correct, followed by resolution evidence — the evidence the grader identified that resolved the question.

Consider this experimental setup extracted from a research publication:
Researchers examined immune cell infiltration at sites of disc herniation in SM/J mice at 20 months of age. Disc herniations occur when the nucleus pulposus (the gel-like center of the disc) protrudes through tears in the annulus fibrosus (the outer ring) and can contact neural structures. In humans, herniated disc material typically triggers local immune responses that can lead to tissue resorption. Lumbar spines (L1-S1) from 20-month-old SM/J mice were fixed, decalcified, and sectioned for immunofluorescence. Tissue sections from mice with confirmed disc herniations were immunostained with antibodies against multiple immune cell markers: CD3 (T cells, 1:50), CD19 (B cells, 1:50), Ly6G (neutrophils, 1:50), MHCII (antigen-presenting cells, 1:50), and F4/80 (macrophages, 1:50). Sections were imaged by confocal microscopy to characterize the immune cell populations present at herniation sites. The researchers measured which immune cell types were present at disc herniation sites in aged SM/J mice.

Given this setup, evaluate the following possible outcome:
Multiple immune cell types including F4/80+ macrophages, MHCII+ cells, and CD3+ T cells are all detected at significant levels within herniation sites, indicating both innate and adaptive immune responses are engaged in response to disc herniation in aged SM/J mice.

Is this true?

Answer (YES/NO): NO